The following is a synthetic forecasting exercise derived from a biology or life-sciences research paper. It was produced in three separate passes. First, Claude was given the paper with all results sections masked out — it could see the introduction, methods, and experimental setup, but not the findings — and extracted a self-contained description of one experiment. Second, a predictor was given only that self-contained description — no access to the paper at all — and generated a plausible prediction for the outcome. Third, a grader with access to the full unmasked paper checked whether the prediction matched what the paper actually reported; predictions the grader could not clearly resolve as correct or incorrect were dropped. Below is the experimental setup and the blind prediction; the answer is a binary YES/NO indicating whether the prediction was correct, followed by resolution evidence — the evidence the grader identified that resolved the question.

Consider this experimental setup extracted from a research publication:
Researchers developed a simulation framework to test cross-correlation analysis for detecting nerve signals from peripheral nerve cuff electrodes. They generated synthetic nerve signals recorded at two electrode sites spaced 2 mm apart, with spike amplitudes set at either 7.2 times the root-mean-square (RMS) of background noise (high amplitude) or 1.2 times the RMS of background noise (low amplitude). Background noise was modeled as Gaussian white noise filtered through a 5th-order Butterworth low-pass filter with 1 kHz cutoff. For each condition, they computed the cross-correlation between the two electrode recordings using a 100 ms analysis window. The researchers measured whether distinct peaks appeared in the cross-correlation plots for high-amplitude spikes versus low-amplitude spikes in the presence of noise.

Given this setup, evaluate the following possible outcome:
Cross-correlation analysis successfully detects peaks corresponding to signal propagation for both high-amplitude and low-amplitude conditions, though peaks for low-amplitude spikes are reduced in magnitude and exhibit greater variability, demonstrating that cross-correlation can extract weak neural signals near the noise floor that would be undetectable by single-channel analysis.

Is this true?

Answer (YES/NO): NO